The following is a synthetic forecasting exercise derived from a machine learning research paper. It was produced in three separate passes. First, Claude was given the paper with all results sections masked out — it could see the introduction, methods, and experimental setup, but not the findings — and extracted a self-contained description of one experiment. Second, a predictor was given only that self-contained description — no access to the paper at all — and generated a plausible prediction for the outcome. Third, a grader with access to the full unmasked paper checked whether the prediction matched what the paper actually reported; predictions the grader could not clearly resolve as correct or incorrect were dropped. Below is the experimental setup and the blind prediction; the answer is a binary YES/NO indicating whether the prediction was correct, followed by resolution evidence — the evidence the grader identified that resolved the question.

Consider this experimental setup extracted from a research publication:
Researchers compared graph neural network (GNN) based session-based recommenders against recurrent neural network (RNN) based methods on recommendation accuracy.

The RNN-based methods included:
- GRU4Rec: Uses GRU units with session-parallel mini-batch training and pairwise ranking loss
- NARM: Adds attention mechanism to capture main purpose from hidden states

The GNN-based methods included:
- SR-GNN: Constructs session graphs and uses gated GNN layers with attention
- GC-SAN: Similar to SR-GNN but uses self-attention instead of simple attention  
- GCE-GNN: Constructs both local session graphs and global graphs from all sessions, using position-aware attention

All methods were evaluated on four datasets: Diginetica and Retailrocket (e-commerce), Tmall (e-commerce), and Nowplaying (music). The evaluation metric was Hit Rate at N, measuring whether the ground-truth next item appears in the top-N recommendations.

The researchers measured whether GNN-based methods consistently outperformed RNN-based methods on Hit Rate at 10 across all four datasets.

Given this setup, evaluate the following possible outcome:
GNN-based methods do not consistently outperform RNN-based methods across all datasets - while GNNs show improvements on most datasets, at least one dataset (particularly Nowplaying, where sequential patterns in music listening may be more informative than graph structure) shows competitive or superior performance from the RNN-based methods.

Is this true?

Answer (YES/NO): YES